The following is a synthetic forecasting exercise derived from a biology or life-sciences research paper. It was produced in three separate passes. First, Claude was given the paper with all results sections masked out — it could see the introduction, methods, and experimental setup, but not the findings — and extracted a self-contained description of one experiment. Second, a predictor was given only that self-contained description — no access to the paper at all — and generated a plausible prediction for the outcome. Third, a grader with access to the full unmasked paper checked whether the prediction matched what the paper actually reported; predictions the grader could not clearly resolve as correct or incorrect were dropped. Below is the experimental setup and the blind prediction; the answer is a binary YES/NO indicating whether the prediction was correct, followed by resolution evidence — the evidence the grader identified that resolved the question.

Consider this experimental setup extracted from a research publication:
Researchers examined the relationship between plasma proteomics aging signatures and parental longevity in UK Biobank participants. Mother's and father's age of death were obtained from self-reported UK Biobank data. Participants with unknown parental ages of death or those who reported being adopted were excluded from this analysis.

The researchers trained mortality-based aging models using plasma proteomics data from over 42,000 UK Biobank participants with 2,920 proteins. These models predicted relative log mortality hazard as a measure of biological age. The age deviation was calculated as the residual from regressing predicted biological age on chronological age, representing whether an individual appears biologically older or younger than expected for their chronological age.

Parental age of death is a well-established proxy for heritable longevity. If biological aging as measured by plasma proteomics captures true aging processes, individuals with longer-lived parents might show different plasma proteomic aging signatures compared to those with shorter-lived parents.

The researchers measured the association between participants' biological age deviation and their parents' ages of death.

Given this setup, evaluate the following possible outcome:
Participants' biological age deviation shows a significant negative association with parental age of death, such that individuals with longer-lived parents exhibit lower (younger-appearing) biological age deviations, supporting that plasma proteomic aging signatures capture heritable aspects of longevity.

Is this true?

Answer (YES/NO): YES